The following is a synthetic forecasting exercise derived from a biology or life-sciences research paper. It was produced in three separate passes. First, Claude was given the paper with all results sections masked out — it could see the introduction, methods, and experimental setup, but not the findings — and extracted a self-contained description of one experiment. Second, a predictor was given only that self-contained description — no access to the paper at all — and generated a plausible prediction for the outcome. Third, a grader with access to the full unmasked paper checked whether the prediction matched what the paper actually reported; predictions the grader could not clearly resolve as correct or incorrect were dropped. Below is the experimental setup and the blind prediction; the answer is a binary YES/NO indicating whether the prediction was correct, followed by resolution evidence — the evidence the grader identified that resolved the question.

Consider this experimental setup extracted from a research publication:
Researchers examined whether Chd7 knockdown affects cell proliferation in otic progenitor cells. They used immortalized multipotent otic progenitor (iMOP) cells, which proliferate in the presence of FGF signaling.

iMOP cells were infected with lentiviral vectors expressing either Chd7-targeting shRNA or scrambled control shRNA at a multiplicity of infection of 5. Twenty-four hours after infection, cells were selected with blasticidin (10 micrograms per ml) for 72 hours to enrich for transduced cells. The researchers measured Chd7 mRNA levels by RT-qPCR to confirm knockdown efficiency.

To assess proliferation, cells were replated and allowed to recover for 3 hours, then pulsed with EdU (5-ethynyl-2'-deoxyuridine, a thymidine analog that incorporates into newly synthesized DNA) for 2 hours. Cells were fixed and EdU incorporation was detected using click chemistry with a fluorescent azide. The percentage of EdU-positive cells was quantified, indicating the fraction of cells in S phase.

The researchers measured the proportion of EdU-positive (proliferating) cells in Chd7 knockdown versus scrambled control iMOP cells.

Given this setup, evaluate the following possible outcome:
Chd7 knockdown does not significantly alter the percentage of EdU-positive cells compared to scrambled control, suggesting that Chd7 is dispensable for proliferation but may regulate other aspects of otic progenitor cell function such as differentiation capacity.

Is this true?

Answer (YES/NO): NO